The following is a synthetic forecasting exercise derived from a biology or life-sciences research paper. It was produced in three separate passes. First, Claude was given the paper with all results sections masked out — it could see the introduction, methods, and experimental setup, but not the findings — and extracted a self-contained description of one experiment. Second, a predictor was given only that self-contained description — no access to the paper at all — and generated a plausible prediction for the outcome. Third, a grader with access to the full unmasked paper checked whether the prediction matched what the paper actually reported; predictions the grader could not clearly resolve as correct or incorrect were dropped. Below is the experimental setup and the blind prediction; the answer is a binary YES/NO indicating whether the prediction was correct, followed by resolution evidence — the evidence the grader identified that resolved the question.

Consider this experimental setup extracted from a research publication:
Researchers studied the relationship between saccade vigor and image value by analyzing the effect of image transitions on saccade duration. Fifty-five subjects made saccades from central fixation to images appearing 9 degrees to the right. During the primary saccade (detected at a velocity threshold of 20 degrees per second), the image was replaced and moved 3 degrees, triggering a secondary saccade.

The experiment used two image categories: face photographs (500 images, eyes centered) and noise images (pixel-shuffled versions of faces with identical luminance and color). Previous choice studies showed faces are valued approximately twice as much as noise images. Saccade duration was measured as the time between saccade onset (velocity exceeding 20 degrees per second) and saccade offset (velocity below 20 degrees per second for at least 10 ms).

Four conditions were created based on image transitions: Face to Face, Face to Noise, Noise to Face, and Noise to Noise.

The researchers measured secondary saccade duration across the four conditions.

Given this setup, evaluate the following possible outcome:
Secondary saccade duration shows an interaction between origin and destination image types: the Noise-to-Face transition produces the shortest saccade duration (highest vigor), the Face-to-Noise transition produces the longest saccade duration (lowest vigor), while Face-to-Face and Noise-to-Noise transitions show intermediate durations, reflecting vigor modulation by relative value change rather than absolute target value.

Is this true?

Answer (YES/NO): YES